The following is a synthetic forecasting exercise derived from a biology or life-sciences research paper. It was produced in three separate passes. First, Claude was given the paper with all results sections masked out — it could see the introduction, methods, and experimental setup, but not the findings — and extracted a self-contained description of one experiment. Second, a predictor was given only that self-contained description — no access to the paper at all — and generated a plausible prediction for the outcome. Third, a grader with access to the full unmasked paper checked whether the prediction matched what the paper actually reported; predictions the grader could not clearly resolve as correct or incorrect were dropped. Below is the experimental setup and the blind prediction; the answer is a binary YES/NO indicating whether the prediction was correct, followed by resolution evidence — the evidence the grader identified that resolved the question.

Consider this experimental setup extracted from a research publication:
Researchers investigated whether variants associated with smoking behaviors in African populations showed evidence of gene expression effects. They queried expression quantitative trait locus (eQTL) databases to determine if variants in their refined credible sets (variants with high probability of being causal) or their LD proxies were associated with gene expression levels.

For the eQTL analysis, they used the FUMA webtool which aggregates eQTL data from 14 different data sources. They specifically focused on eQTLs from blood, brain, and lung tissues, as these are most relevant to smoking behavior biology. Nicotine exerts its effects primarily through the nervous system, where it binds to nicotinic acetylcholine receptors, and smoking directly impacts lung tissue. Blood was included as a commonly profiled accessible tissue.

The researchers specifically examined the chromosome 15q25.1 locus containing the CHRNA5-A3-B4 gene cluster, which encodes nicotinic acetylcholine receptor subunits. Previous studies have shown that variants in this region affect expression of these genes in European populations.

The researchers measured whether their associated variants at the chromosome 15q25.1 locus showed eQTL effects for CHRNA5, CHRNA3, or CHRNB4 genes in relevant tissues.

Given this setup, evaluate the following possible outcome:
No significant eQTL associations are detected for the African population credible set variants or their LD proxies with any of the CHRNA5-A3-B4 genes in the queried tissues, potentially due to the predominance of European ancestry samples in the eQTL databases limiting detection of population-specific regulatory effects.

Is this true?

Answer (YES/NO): YES